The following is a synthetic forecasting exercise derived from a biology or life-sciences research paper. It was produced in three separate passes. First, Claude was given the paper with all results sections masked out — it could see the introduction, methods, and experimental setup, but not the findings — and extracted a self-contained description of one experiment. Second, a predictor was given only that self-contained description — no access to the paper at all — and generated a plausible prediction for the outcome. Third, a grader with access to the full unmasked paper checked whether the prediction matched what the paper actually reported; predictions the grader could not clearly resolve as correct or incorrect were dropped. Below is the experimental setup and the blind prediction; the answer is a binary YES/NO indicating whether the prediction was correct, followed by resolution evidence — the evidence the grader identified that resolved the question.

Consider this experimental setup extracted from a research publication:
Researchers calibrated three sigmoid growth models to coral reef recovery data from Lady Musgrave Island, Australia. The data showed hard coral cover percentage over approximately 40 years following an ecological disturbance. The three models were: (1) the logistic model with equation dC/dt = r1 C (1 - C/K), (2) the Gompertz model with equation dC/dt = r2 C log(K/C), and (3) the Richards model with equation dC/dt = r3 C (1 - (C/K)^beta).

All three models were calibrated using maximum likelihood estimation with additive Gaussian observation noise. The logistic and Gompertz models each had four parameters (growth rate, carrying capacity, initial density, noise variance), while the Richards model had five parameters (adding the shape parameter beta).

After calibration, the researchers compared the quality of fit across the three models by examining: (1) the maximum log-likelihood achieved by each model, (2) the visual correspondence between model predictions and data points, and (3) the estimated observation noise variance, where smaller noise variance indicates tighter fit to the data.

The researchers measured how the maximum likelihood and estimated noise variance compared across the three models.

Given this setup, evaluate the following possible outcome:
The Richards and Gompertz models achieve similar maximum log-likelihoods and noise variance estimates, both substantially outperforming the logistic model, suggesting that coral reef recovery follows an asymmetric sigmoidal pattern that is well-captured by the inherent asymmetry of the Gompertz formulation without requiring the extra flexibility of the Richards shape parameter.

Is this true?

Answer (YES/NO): NO